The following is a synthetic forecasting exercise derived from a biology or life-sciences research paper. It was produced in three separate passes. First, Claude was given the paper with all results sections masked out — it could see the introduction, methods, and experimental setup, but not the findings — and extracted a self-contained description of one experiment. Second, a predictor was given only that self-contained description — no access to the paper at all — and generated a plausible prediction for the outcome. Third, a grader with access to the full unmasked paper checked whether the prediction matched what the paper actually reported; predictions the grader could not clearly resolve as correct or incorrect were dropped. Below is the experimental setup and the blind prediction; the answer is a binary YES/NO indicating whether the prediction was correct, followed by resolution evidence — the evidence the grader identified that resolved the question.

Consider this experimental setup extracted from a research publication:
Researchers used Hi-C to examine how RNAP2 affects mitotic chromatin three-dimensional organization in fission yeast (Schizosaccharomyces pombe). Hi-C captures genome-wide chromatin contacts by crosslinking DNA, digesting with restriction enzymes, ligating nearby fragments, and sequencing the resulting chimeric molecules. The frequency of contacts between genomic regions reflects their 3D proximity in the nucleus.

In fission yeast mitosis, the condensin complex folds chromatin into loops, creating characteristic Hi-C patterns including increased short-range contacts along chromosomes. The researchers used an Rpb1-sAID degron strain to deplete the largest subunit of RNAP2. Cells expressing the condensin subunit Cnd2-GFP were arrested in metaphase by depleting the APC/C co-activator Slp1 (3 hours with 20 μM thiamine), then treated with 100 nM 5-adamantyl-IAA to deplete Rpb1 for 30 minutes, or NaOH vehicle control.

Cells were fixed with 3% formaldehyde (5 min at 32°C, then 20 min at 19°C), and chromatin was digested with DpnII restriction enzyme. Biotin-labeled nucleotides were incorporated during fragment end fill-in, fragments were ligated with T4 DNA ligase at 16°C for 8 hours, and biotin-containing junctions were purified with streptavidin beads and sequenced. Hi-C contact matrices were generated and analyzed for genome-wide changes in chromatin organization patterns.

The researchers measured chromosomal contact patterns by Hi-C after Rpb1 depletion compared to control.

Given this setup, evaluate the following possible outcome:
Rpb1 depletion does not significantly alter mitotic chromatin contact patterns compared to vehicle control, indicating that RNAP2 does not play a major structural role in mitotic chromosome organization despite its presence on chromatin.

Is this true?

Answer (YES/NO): NO